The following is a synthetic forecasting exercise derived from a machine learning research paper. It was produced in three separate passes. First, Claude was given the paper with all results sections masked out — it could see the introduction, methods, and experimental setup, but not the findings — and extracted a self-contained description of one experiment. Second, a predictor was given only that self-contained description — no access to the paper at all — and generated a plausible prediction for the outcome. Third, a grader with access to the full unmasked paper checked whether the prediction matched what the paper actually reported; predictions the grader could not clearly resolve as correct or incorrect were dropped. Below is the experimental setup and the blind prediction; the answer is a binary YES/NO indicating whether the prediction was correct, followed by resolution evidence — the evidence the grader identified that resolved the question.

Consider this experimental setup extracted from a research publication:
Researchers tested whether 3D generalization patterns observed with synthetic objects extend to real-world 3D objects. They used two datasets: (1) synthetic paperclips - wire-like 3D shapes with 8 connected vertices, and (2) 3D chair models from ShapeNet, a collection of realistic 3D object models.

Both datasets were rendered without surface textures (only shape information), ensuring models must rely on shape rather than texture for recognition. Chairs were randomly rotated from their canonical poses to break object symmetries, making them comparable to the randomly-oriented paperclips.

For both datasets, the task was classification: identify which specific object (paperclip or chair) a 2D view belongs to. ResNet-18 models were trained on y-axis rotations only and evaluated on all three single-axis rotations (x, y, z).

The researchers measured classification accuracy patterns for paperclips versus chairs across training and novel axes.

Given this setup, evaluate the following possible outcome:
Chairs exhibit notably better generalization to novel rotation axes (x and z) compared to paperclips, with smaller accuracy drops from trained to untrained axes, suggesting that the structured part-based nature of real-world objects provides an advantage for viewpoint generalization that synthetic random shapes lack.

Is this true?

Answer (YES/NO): NO